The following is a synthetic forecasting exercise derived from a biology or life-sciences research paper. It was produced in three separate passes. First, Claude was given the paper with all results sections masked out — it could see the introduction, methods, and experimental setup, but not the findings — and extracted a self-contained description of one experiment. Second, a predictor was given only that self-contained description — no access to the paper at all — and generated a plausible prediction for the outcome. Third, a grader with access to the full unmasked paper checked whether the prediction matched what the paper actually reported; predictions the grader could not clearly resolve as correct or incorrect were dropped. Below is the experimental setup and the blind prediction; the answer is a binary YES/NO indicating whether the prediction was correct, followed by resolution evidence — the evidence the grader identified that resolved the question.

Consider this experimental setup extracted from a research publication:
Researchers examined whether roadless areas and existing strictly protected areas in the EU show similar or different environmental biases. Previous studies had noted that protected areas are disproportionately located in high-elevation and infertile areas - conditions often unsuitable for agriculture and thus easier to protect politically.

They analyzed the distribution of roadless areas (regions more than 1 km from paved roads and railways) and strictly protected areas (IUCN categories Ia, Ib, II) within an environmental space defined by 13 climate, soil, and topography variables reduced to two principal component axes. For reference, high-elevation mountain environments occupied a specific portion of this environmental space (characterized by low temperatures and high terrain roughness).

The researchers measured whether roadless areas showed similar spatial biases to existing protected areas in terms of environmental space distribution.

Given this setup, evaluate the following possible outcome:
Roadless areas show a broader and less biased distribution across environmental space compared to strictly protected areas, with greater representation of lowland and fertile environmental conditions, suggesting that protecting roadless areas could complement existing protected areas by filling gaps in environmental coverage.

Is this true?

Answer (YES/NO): NO